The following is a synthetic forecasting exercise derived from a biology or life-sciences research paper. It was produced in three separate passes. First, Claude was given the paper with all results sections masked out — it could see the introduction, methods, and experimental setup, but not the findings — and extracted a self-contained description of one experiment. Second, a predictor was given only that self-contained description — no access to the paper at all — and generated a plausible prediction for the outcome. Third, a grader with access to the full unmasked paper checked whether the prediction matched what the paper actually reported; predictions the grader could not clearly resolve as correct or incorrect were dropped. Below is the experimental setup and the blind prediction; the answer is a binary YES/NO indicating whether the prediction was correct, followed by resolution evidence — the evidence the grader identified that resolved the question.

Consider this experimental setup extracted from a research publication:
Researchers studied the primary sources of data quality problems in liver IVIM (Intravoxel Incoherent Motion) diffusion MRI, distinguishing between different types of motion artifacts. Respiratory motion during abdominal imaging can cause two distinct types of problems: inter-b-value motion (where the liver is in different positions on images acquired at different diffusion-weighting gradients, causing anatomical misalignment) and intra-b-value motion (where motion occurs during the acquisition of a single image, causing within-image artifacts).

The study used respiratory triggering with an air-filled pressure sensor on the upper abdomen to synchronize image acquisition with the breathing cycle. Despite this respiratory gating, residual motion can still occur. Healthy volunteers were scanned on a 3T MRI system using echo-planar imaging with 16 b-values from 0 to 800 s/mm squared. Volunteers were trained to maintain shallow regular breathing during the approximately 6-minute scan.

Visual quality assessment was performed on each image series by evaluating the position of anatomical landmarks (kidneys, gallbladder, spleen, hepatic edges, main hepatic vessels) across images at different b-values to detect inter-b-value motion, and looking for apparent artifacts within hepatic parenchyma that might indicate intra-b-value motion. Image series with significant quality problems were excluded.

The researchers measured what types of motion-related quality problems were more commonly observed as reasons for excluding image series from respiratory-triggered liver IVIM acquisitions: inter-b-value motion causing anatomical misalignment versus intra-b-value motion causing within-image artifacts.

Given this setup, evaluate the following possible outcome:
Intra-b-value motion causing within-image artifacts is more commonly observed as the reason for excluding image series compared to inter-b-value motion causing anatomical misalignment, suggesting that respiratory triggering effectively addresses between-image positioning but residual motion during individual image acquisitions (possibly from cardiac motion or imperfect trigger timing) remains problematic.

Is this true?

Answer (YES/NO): NO